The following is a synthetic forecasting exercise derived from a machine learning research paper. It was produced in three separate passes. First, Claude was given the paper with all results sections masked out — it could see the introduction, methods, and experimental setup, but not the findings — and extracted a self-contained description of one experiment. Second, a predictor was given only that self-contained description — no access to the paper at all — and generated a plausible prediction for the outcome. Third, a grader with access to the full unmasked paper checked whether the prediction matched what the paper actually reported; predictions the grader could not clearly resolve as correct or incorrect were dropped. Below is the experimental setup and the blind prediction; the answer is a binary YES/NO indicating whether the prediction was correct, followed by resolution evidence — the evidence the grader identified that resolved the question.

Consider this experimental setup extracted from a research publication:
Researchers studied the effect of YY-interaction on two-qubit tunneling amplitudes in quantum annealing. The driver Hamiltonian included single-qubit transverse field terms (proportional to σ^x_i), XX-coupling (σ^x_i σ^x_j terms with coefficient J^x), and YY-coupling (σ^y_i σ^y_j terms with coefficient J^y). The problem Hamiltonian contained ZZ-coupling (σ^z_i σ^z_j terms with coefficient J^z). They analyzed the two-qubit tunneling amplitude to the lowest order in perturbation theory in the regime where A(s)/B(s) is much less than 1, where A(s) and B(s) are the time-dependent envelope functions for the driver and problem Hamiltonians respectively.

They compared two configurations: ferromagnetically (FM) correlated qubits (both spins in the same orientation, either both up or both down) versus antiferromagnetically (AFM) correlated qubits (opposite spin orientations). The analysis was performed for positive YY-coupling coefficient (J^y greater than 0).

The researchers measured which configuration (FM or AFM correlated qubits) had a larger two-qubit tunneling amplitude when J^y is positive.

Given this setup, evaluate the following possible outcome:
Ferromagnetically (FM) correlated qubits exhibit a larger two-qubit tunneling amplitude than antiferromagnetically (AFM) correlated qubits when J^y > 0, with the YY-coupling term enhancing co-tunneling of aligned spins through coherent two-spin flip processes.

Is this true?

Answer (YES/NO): YES